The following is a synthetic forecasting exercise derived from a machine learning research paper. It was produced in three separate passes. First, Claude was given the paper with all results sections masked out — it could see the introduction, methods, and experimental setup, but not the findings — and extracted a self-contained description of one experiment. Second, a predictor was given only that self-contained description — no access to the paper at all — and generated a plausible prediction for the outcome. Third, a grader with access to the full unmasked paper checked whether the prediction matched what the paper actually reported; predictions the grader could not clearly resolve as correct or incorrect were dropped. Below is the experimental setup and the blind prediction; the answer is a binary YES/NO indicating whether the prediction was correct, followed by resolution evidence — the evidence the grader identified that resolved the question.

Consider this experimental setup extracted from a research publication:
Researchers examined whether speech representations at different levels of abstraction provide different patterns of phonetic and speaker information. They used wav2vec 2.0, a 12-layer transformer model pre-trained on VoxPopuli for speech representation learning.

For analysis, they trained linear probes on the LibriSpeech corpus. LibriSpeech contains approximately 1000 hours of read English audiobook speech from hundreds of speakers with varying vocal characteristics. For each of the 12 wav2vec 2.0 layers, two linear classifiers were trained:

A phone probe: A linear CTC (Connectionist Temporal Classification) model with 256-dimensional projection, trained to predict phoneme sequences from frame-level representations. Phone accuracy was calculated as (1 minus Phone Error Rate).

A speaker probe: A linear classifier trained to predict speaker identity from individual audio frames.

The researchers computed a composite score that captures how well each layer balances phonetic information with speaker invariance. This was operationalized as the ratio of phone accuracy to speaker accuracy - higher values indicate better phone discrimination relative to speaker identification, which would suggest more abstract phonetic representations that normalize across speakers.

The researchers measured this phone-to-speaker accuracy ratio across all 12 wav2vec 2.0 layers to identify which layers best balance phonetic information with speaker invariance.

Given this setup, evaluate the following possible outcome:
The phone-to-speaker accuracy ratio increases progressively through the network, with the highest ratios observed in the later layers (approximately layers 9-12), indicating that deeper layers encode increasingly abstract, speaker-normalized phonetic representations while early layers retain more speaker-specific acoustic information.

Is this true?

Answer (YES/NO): NO